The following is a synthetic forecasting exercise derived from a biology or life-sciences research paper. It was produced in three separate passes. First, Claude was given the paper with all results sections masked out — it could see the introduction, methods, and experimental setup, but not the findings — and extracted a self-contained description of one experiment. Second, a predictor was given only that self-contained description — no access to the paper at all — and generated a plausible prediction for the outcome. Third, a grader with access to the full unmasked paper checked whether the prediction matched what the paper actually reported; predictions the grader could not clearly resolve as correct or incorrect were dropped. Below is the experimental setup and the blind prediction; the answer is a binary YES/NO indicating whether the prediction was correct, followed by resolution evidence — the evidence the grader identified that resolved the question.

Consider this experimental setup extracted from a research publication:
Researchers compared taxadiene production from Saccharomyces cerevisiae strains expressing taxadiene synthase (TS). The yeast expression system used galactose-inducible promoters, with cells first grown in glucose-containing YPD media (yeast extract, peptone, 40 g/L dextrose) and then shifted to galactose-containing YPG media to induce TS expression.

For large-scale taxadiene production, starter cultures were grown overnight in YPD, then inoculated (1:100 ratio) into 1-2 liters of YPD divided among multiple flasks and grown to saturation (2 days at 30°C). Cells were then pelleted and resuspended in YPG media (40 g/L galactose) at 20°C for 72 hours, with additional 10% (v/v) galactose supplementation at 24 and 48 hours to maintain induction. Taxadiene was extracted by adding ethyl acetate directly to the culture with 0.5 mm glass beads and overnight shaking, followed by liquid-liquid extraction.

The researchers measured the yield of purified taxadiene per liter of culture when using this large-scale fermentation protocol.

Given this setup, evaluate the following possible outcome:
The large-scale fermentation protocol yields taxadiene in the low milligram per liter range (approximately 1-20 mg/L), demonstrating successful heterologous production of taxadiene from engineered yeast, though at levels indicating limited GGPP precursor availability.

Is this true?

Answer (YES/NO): NO